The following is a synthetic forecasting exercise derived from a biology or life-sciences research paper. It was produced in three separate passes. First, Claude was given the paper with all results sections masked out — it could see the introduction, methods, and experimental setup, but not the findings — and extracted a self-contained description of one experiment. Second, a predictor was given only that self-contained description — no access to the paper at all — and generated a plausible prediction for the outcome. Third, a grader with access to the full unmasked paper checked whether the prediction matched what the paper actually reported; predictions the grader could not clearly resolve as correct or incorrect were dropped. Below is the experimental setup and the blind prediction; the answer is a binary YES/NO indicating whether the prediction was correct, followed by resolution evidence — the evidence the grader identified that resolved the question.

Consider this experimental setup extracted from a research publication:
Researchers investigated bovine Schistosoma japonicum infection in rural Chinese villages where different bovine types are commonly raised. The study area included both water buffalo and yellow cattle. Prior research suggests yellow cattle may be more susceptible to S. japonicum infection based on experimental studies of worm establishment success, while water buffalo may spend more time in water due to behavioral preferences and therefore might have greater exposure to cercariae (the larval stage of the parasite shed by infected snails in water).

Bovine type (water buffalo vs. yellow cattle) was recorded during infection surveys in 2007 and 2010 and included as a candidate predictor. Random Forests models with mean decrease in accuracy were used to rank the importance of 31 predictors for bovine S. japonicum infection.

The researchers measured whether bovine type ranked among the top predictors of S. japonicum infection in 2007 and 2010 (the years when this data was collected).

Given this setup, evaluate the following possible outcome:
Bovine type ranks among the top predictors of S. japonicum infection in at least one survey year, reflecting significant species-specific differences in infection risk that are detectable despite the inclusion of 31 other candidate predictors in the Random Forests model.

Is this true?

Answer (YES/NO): NO